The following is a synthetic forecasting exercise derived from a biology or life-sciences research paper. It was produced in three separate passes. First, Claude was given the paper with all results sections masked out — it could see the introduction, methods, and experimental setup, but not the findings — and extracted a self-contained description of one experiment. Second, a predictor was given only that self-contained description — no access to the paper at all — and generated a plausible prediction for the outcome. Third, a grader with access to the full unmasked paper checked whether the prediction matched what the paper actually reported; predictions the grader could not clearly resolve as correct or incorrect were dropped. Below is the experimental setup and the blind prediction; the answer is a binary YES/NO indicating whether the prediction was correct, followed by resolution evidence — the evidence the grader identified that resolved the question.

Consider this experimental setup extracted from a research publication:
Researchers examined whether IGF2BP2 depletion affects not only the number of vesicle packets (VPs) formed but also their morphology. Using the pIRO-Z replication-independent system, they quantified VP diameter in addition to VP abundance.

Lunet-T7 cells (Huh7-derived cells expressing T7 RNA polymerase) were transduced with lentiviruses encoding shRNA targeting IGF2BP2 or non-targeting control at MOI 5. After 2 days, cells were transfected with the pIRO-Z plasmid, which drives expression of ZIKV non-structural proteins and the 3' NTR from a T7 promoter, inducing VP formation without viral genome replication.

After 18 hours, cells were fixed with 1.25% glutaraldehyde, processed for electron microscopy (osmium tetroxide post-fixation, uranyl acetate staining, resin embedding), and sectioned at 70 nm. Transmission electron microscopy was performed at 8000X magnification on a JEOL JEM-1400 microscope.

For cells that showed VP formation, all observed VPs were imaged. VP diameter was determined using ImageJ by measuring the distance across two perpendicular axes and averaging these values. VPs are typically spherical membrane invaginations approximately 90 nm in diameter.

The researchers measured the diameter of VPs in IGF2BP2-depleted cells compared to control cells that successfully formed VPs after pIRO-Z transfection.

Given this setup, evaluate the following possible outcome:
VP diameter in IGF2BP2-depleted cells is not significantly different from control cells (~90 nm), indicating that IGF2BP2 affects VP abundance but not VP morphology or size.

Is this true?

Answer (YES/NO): YES